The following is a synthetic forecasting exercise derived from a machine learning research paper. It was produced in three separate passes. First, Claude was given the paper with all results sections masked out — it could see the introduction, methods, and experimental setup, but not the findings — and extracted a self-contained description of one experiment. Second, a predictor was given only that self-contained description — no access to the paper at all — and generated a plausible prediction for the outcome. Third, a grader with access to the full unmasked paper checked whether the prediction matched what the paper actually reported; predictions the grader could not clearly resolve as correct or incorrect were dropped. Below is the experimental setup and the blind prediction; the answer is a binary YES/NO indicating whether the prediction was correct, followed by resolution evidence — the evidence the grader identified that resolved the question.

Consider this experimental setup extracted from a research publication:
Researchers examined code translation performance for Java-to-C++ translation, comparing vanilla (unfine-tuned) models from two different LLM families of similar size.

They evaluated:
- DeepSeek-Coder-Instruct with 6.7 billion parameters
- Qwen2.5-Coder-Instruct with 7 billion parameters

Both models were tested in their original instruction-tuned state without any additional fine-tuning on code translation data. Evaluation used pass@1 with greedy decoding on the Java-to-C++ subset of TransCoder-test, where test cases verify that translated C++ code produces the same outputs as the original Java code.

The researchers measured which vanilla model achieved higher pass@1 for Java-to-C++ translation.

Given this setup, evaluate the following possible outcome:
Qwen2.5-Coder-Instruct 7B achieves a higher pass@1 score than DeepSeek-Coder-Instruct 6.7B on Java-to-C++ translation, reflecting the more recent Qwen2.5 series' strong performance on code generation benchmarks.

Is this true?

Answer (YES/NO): YES